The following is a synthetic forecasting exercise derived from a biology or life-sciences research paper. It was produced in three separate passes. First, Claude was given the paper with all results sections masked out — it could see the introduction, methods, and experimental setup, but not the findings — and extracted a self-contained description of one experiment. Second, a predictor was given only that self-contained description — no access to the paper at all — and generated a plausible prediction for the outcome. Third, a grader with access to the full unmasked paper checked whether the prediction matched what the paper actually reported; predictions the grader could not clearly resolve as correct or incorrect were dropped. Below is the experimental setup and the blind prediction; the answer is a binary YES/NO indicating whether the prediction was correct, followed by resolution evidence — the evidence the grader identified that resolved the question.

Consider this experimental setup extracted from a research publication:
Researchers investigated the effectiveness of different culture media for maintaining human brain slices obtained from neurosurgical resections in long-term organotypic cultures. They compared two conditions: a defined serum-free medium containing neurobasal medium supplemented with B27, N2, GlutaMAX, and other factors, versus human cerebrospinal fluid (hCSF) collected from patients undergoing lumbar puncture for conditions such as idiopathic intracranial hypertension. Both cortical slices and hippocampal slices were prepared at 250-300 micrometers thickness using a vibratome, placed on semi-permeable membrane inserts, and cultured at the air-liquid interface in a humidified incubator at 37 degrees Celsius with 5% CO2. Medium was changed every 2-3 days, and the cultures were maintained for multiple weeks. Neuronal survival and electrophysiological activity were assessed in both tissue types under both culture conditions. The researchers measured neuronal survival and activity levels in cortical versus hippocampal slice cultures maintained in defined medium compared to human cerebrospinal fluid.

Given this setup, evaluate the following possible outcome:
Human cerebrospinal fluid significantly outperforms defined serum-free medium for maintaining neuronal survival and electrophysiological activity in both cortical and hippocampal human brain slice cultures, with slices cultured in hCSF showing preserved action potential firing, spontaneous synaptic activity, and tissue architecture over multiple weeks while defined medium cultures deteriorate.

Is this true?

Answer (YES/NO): NO